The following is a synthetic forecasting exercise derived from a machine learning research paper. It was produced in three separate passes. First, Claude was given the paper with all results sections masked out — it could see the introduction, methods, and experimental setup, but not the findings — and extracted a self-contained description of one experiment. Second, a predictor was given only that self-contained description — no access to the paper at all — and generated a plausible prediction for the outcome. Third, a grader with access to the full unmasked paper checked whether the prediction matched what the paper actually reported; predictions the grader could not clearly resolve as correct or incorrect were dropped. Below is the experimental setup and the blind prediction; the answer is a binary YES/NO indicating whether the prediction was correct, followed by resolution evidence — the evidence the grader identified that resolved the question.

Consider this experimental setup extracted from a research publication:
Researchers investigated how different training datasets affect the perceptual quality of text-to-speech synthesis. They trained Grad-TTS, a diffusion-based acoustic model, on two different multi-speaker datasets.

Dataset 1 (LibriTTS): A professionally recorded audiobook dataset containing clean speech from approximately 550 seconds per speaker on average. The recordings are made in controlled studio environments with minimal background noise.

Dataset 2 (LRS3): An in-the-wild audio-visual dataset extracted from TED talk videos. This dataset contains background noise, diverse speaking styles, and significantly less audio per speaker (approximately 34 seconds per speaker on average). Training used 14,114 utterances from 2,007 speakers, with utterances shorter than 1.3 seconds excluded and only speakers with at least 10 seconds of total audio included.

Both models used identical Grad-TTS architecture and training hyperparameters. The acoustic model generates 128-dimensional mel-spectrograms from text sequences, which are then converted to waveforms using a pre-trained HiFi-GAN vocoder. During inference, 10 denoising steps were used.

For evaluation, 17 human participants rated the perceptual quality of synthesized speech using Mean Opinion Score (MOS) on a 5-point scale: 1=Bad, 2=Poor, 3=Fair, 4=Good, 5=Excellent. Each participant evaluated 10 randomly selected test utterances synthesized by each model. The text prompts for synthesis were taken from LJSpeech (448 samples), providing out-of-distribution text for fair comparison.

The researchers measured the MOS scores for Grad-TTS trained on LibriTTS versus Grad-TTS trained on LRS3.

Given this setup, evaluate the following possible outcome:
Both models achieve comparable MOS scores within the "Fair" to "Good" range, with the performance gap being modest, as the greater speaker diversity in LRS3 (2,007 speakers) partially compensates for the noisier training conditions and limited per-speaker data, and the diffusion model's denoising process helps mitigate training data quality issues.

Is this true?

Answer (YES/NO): YES